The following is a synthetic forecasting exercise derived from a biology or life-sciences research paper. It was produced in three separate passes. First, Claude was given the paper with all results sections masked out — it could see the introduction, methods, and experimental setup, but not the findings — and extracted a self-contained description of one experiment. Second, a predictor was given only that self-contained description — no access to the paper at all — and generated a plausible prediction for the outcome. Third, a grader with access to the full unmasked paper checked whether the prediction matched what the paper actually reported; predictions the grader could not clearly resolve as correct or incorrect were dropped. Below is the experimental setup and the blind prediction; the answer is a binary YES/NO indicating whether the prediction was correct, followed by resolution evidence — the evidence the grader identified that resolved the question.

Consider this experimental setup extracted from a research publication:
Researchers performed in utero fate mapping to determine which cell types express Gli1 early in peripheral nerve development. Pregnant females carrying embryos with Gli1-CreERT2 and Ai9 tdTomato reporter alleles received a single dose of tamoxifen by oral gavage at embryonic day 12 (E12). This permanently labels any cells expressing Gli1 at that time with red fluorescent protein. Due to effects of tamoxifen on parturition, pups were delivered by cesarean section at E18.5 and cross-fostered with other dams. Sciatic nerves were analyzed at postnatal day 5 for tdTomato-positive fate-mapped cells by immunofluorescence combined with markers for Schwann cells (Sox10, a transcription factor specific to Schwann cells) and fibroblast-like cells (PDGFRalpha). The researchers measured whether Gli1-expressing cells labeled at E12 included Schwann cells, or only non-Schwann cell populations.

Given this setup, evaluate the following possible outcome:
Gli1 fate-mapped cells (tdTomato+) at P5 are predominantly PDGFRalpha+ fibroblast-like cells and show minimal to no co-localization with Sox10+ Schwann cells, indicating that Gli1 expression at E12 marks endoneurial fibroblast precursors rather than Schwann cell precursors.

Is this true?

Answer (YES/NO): YES